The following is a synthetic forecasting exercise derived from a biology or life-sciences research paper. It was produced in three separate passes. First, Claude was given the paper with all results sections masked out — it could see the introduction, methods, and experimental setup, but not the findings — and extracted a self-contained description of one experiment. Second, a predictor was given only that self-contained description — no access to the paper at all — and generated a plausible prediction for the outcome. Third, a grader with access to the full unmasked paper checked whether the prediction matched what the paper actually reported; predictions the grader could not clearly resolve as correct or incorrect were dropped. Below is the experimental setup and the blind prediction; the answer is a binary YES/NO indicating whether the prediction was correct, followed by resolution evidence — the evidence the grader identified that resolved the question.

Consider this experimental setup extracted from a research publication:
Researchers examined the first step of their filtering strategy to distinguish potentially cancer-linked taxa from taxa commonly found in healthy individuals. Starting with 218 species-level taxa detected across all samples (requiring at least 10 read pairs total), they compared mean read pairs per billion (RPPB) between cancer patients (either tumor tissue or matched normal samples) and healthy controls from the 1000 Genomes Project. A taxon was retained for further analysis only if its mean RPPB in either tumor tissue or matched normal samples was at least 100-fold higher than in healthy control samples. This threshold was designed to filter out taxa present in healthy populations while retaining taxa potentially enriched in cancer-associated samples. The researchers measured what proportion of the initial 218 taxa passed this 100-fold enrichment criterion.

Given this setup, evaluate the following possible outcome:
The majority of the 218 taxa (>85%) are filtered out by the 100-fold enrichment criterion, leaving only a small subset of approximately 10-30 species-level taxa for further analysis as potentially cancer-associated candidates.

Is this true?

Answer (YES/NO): NO